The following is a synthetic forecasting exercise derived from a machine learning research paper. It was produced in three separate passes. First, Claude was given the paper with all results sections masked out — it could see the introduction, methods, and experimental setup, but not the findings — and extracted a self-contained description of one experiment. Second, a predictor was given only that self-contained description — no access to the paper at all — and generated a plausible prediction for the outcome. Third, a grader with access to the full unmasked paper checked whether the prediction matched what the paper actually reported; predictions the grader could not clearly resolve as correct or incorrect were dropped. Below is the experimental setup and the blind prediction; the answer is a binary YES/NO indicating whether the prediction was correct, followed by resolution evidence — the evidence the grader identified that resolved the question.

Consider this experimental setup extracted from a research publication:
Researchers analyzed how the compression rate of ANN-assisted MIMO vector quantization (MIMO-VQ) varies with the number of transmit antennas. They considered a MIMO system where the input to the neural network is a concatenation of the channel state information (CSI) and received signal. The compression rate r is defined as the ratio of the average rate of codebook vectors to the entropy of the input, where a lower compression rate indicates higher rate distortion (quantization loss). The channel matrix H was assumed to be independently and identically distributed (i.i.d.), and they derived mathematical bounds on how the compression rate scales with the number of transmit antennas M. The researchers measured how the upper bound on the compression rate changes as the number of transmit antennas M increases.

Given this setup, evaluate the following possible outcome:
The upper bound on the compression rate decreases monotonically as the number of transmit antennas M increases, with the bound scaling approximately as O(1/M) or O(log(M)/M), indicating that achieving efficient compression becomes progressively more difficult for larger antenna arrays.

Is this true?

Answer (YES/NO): YES